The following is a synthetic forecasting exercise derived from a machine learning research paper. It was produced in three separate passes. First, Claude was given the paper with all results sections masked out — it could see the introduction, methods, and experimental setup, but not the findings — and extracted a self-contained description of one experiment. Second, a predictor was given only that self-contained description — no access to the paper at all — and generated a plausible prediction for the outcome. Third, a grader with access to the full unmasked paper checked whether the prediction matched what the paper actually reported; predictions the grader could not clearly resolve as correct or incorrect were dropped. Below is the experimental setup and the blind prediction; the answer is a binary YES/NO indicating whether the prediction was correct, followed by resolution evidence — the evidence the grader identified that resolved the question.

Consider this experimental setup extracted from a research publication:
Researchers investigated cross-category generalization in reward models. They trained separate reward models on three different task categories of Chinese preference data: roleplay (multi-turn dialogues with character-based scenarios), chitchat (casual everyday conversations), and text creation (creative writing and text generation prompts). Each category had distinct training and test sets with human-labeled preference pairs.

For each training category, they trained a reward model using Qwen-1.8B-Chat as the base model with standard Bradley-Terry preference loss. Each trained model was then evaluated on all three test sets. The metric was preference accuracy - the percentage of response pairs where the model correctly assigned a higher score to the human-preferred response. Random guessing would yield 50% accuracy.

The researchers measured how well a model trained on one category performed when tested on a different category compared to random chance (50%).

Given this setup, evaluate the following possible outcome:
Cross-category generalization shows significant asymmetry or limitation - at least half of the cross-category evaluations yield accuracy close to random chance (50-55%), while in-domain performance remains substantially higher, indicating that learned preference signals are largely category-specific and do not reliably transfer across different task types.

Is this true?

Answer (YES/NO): YES